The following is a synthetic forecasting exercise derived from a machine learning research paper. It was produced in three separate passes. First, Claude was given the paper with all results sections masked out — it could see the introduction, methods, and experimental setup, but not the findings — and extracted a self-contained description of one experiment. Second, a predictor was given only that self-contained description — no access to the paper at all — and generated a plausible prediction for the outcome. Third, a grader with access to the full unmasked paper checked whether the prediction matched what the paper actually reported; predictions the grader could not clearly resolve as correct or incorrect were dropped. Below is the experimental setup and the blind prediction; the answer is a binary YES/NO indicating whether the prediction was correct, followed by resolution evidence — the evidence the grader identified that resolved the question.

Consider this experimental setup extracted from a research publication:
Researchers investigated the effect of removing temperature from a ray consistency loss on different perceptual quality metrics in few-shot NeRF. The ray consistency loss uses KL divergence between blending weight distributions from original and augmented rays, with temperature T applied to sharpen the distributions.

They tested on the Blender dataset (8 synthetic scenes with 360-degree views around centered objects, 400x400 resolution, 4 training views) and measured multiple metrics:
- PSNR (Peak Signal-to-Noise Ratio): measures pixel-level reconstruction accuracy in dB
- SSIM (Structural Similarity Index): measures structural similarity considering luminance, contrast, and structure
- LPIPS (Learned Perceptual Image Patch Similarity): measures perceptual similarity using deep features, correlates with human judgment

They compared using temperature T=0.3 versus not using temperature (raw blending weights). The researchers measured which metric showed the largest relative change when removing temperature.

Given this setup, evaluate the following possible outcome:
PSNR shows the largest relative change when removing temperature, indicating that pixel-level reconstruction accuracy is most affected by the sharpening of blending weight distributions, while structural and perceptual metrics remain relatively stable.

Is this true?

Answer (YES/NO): NO